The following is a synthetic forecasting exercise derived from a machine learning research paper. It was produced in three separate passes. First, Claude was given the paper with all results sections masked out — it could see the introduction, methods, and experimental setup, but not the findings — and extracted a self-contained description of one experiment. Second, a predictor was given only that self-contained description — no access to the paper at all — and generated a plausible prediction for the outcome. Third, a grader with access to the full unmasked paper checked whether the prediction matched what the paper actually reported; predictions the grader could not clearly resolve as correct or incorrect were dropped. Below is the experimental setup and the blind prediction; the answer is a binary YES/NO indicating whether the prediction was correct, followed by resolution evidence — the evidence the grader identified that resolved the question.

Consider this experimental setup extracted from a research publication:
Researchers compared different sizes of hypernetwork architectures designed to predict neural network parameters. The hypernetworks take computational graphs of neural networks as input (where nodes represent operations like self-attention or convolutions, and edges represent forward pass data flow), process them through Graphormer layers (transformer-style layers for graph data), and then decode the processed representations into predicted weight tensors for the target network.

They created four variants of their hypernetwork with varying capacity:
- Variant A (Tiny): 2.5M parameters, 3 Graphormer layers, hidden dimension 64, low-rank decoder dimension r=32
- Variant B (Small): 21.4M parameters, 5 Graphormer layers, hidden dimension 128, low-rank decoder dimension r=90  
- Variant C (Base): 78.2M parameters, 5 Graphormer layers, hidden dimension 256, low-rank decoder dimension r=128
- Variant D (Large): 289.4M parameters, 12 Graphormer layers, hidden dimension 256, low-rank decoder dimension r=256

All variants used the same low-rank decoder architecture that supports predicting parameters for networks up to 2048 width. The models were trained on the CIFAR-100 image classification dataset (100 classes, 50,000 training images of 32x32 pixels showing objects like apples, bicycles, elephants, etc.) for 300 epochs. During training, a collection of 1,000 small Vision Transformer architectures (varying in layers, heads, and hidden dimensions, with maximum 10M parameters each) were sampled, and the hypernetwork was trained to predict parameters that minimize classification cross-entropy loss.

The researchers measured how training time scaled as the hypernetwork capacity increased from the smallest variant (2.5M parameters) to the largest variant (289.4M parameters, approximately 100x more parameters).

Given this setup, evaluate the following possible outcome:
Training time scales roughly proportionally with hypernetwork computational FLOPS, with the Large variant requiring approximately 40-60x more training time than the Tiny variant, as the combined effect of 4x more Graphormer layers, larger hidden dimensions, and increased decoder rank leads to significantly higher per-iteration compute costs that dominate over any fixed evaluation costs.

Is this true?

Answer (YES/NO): NO